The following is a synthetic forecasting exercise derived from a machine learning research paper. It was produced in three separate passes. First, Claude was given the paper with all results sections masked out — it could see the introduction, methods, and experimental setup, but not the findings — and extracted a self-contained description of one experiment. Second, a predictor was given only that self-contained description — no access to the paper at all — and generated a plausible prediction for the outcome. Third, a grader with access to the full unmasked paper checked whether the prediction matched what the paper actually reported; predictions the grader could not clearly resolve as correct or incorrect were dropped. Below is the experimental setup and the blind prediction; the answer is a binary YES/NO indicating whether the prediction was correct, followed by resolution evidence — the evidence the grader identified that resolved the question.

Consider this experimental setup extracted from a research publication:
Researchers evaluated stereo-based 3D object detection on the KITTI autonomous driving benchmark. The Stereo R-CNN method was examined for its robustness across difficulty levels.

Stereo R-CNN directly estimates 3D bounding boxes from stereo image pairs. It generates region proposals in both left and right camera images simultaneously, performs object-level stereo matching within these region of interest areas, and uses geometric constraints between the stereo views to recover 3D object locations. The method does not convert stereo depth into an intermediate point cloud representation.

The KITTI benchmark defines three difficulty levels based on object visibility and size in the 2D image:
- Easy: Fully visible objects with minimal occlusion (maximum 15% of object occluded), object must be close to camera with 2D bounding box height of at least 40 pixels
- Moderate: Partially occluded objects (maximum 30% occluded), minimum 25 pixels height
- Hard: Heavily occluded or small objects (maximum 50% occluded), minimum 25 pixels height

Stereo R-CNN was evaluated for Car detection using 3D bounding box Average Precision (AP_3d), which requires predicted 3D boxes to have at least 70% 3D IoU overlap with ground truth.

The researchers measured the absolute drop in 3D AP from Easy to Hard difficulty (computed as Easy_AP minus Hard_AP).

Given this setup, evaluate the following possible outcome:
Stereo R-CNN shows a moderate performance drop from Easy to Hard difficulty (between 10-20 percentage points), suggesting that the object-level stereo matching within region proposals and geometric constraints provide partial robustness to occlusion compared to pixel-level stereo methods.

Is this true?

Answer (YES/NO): NO